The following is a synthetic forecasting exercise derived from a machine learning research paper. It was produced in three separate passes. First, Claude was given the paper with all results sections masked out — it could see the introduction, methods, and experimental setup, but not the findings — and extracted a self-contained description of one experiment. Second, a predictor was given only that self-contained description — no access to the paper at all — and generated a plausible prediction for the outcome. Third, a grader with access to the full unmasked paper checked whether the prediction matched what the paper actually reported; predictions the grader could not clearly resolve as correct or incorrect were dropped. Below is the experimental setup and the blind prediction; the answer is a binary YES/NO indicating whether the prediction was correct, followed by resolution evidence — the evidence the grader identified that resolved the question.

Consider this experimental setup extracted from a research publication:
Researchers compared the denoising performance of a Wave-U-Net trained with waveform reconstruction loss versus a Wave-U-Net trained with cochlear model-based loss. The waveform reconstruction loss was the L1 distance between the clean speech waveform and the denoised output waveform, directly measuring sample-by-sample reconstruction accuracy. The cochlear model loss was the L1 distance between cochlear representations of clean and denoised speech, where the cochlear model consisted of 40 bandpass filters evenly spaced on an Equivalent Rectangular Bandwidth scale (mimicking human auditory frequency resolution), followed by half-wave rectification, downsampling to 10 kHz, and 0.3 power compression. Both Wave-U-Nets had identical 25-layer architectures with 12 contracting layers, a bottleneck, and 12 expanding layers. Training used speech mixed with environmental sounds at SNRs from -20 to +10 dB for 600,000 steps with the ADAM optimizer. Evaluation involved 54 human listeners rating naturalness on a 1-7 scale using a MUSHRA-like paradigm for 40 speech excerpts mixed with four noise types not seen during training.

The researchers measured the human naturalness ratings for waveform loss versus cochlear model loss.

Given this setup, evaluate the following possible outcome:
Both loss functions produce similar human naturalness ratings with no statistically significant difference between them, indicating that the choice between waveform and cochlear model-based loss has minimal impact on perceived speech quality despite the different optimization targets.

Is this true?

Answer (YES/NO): NO